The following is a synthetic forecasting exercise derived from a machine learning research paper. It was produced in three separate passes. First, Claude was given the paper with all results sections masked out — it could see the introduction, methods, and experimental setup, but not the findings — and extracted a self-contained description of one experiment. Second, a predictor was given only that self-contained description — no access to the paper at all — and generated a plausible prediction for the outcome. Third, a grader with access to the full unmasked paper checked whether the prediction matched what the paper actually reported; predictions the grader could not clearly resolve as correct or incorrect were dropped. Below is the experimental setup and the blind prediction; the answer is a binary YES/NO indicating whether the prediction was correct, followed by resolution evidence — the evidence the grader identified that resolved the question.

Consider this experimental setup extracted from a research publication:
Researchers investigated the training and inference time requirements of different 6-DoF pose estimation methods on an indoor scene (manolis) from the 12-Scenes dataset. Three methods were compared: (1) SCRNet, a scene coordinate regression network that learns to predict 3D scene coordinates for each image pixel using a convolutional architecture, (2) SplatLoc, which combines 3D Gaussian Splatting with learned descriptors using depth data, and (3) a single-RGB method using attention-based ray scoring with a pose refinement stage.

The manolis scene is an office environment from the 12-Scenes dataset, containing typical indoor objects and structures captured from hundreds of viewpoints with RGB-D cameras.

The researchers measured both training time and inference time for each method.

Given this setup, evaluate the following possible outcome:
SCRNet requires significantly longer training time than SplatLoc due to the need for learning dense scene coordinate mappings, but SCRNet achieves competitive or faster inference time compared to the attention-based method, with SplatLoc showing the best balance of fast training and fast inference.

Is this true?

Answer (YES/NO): NO